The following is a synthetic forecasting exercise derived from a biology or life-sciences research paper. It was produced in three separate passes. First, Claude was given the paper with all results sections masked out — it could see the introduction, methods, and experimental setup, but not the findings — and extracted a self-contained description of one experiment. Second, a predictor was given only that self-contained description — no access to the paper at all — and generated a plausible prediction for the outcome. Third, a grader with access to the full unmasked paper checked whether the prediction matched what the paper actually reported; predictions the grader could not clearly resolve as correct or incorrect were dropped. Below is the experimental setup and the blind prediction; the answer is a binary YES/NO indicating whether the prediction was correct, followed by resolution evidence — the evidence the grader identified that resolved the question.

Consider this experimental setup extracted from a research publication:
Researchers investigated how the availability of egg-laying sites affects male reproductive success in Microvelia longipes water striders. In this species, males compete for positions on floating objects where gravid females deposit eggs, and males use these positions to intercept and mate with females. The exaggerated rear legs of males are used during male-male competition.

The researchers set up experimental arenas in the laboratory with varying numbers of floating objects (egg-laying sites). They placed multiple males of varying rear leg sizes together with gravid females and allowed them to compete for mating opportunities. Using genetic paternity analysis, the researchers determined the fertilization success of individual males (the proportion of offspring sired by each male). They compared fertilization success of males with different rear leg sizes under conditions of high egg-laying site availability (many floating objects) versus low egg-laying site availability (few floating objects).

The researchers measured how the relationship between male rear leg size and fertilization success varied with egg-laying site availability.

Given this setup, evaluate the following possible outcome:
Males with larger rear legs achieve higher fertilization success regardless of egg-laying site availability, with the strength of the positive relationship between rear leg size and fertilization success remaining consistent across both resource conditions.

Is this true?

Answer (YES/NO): NO